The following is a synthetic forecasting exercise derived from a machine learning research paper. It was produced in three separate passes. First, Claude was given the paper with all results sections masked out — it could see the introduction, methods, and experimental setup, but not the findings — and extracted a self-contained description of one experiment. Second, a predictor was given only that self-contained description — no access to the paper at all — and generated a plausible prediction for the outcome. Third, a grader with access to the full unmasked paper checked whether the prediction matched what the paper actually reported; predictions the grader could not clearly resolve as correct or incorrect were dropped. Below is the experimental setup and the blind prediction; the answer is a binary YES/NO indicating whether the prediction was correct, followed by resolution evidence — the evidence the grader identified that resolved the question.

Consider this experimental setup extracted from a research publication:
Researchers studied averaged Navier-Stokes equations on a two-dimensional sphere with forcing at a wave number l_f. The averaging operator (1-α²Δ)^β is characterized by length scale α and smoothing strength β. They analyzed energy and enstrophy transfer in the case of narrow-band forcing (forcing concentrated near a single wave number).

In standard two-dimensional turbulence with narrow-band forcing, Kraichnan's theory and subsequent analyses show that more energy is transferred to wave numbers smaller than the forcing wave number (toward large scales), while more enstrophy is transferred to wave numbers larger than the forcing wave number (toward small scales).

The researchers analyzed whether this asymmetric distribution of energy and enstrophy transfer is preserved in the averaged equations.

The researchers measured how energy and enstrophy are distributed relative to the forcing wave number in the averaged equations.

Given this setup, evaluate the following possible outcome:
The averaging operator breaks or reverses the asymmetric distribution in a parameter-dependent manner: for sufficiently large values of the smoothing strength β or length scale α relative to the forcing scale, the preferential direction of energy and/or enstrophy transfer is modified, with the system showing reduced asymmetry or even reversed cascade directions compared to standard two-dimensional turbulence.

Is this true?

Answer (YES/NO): NO